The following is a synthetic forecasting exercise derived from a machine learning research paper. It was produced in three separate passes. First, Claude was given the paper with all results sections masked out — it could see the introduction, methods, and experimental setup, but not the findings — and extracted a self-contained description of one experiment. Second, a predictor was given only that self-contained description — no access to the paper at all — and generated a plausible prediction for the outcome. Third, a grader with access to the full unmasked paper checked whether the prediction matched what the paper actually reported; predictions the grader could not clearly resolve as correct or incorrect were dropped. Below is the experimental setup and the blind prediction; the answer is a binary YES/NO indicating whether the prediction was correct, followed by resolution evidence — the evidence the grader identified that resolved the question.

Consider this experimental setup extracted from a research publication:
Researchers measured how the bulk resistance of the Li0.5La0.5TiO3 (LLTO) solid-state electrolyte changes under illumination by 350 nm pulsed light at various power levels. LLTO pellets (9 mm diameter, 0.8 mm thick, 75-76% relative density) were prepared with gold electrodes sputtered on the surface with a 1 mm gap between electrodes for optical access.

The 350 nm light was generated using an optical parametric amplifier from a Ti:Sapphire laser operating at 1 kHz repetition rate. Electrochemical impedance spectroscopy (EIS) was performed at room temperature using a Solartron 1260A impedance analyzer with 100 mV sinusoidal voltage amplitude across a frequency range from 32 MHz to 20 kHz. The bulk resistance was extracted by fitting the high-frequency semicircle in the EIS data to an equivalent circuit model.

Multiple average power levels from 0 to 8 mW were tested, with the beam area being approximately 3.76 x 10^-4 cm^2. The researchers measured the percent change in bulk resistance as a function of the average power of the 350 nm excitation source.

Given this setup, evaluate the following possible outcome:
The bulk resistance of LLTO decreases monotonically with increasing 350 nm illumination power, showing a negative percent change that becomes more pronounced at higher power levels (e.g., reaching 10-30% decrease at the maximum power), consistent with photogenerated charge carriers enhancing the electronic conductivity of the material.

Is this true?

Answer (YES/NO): NO